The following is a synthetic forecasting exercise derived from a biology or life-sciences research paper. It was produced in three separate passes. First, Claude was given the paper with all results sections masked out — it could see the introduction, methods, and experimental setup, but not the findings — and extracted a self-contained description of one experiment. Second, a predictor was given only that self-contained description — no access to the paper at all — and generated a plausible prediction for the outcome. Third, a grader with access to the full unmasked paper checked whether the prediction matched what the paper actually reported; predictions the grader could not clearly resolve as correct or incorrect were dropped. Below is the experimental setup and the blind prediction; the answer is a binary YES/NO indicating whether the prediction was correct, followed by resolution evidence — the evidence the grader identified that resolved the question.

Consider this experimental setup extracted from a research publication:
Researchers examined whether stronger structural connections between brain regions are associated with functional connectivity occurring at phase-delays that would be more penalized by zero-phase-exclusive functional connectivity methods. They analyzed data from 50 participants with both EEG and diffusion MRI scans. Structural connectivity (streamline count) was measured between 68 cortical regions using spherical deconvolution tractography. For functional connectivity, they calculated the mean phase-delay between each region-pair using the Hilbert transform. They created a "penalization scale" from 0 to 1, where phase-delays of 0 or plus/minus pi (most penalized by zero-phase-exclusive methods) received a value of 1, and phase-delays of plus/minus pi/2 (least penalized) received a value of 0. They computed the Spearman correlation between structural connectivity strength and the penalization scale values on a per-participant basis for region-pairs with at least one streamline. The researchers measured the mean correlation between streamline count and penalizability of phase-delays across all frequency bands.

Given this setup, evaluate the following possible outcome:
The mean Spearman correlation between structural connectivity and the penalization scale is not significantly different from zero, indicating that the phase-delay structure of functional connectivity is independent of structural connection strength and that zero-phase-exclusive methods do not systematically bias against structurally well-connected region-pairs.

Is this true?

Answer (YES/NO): NO